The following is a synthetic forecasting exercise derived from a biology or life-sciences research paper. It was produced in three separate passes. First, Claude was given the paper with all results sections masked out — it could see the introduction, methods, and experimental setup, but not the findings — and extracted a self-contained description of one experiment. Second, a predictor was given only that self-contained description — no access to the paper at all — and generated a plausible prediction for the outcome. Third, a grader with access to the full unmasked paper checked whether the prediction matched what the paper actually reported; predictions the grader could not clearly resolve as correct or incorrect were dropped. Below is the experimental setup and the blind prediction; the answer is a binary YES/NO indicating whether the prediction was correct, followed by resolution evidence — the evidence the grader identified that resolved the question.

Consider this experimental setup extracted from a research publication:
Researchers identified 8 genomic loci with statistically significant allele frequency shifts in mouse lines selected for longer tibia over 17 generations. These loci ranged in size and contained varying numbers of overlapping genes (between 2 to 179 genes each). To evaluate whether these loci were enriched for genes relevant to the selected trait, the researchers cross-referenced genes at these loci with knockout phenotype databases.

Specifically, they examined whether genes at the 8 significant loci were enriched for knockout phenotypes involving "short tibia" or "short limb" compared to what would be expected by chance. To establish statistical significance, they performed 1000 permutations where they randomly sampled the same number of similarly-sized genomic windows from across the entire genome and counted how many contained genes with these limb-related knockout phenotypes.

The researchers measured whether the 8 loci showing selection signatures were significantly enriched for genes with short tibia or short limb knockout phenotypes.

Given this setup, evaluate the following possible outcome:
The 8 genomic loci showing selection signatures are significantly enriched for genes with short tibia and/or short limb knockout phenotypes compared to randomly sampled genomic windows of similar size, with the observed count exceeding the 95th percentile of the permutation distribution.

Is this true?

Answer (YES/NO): YES